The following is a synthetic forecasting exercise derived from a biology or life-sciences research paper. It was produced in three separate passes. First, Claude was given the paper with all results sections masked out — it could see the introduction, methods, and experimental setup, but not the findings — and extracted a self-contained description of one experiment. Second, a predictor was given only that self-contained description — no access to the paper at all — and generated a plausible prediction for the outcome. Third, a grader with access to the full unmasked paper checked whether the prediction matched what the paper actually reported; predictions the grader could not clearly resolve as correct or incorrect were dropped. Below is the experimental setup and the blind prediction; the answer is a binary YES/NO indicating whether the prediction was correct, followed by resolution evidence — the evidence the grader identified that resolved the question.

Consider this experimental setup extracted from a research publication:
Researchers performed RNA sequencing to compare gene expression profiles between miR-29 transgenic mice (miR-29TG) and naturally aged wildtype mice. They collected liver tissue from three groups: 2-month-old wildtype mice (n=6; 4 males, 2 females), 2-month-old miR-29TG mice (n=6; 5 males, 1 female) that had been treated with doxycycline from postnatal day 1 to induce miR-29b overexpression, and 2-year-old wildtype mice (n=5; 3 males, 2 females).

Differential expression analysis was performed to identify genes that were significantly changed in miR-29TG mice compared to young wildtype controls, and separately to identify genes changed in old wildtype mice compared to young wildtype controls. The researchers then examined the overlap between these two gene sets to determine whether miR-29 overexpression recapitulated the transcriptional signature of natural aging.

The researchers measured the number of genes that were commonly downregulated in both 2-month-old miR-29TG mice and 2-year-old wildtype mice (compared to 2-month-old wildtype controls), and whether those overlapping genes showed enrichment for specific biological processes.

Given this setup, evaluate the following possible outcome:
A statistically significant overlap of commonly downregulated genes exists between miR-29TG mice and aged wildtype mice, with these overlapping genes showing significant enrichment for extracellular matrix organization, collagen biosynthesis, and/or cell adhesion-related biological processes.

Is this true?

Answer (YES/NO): YES